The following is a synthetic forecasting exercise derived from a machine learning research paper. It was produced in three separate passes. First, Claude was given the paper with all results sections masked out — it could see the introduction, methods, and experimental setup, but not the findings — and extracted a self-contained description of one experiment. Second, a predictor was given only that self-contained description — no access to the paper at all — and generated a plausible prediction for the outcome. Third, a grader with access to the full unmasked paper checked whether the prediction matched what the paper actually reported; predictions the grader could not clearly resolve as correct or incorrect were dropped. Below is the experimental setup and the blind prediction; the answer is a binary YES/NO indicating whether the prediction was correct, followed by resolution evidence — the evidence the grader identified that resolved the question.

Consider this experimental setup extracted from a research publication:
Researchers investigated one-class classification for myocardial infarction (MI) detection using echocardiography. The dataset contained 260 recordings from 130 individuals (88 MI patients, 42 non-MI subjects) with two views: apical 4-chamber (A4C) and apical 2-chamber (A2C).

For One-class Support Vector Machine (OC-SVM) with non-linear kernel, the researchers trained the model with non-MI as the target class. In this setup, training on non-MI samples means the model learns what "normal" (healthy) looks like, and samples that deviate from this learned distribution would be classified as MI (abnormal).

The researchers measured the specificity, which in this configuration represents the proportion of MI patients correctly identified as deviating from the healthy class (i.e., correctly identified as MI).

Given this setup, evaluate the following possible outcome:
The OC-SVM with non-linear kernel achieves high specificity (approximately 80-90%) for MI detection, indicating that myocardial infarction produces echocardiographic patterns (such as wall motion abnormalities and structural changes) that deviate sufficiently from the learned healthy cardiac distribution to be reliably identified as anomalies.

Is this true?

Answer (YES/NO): YES